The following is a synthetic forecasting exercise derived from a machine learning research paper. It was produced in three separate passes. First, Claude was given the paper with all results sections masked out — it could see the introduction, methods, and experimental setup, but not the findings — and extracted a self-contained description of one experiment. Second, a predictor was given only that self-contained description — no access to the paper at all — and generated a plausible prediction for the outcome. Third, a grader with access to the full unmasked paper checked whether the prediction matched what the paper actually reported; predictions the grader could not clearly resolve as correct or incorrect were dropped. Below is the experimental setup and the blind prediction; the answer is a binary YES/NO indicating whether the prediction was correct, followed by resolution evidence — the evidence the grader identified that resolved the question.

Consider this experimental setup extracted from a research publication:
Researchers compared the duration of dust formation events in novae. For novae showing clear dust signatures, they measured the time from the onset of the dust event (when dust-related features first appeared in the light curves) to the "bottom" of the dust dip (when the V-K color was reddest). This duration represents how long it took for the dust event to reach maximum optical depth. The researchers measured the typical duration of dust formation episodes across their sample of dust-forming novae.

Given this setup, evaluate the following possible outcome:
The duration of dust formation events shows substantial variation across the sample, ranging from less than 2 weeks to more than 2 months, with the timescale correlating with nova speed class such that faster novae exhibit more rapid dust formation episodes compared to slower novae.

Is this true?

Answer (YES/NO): NO